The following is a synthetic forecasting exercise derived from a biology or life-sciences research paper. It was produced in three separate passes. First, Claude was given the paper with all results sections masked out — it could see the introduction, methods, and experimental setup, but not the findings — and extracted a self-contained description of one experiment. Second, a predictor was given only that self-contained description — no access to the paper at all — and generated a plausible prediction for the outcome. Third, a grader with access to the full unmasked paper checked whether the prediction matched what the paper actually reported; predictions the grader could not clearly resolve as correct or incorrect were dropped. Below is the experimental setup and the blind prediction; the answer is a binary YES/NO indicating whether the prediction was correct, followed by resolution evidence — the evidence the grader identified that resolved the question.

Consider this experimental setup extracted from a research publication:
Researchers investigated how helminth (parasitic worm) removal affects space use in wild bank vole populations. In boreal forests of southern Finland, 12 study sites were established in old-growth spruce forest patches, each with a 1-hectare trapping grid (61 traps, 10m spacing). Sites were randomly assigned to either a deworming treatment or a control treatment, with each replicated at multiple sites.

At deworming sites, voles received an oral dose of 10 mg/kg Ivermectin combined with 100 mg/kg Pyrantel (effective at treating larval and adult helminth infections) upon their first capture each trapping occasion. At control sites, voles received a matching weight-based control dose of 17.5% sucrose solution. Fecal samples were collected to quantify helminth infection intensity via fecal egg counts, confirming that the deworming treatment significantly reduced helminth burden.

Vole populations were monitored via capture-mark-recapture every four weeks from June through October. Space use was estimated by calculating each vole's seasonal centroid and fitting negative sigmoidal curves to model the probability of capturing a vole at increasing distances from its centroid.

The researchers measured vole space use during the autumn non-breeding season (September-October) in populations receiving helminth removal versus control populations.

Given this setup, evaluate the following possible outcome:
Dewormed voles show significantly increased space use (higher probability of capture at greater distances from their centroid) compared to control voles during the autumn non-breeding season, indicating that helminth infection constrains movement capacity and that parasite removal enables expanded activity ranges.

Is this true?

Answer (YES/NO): YES